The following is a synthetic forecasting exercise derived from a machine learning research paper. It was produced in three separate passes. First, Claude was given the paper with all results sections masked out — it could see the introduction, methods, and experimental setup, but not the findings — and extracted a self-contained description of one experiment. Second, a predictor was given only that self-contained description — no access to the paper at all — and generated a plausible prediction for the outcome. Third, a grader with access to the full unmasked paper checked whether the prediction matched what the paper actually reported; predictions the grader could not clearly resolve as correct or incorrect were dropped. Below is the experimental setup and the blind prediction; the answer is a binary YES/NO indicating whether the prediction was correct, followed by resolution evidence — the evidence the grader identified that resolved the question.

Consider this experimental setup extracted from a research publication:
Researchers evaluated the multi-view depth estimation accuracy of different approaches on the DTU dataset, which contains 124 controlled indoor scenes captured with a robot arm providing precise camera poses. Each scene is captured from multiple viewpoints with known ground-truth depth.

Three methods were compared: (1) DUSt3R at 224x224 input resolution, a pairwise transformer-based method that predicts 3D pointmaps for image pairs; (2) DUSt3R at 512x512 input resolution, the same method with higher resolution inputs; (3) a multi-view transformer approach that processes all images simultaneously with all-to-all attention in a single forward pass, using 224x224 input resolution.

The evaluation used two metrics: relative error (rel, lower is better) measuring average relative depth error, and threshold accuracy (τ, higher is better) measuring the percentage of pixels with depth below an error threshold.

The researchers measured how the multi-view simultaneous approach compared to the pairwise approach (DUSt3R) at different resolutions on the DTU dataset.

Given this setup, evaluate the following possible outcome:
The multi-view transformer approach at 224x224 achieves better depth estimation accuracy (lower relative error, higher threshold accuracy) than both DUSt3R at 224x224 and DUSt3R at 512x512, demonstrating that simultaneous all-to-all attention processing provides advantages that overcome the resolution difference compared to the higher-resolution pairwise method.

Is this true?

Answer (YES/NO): NO